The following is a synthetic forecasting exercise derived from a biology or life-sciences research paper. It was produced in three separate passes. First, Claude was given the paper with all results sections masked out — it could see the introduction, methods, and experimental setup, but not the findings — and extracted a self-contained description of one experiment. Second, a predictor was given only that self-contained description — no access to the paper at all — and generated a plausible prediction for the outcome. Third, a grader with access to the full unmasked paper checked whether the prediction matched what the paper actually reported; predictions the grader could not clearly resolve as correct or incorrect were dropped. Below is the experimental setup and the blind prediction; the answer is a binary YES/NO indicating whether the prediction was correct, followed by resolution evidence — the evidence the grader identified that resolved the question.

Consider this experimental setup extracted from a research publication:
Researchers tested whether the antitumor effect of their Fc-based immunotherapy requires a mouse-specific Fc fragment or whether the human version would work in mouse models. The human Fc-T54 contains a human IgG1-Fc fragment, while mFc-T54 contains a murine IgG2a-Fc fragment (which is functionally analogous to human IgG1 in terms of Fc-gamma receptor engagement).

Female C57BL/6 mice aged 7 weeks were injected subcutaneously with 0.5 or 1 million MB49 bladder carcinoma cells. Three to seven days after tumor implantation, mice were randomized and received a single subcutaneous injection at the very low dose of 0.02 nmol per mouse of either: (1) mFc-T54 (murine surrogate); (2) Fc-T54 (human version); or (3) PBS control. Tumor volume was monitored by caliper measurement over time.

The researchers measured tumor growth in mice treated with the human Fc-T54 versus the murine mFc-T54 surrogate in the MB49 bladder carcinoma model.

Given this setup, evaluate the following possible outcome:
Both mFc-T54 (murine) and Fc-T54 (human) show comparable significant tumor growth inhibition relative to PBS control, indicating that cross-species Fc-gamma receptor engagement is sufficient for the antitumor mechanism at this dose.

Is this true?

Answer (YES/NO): YES